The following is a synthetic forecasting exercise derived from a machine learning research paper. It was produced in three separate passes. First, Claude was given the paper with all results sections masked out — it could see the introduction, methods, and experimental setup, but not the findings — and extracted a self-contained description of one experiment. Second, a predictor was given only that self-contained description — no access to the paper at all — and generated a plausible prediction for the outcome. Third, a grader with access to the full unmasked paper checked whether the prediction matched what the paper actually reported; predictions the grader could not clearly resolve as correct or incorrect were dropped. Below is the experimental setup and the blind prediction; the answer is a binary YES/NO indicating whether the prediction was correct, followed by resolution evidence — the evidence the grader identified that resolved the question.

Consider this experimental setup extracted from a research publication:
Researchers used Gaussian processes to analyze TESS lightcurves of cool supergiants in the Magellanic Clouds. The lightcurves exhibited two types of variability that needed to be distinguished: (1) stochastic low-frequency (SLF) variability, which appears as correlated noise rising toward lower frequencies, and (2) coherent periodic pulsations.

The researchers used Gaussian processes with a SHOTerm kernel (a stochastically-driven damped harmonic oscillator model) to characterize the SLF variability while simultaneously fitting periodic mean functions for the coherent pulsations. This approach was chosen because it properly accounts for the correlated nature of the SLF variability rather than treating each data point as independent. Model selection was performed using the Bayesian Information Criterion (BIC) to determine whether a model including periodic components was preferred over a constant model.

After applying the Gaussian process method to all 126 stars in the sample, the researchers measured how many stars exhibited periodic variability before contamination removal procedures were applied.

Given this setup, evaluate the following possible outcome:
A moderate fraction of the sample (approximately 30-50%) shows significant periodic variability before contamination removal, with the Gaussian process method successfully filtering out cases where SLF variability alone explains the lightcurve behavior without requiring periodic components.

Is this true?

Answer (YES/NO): NO